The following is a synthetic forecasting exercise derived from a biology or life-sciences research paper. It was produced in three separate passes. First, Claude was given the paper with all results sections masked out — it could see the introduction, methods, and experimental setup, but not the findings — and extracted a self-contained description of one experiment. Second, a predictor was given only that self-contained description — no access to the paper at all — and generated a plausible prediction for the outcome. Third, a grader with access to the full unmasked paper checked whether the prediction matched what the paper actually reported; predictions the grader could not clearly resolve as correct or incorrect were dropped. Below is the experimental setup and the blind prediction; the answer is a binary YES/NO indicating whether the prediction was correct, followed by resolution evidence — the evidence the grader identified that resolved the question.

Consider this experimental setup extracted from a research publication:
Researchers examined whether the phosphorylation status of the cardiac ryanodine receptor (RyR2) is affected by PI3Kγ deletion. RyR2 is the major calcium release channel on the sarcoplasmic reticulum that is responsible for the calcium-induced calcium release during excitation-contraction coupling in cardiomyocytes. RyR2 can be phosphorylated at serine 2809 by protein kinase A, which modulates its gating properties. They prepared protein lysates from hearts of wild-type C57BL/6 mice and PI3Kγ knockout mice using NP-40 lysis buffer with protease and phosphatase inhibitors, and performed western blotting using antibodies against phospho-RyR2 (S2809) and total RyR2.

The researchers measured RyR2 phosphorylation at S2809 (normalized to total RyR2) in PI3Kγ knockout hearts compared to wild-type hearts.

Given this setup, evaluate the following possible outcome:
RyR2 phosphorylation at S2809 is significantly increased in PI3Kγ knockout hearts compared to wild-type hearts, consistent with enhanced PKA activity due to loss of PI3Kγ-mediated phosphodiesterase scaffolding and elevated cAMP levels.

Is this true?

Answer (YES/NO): NO